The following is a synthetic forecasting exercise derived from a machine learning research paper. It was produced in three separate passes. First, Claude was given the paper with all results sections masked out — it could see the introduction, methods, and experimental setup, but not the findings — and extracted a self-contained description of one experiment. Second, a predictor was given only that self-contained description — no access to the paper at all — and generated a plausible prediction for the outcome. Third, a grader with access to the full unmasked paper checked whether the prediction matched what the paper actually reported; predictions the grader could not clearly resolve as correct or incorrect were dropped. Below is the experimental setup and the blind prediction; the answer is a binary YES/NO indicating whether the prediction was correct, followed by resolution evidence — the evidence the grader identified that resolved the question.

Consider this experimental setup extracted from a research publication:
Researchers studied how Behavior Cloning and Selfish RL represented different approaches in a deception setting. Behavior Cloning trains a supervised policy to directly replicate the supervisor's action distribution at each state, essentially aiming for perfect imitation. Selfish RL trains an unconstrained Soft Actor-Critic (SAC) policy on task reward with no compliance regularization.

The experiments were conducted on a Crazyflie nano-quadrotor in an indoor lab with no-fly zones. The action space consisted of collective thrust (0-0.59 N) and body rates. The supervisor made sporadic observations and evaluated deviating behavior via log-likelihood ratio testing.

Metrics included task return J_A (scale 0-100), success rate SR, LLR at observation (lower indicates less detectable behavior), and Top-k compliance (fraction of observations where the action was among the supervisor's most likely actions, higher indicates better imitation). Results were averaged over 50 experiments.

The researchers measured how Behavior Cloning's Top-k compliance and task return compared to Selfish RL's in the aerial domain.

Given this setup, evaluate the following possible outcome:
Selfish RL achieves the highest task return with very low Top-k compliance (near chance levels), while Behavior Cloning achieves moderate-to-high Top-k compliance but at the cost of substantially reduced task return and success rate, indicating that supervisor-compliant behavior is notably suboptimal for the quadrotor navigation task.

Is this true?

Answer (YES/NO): NO